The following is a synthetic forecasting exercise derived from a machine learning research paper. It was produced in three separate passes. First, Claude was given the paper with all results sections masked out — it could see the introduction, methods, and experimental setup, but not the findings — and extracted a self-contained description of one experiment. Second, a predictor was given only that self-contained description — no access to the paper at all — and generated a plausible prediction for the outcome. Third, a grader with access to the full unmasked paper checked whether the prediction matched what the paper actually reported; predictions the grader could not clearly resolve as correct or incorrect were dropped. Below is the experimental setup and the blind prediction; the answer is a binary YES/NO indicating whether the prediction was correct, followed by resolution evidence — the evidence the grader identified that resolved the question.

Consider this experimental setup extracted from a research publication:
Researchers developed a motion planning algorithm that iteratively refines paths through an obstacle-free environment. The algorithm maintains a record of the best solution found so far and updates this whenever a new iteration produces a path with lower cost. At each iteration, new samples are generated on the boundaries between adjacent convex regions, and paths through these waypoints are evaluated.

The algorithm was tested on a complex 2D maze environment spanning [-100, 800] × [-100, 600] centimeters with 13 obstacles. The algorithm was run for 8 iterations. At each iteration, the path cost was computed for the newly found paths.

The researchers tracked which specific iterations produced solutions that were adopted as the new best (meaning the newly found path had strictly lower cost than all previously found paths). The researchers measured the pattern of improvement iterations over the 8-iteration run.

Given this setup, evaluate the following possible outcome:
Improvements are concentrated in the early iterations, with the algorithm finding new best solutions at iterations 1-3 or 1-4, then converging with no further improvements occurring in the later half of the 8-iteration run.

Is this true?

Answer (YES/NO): NO